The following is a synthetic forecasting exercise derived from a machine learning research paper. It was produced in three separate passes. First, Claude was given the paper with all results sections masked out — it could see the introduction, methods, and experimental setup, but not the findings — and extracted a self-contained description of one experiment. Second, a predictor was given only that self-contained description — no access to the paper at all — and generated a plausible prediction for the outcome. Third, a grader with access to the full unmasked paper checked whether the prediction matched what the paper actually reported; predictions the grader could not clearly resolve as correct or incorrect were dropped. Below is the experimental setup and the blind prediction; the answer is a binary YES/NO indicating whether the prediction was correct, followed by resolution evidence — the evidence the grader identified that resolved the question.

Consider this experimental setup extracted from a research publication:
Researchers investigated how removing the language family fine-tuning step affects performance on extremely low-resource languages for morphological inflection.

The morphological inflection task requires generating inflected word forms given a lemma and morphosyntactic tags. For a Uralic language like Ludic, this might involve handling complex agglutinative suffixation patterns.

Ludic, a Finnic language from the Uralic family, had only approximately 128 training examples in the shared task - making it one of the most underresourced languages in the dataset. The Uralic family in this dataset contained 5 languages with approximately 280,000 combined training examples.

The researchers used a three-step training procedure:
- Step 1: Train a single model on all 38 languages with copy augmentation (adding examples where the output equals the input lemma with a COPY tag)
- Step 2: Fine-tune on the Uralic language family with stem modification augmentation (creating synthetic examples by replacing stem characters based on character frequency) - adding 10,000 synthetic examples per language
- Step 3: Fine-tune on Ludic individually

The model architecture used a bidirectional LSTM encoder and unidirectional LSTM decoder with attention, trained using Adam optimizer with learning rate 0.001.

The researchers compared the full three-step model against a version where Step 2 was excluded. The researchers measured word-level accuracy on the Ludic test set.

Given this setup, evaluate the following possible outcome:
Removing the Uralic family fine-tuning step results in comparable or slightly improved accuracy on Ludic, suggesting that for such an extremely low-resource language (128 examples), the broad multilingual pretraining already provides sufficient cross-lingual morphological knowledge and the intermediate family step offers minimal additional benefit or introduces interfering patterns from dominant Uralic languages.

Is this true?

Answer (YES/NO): NO